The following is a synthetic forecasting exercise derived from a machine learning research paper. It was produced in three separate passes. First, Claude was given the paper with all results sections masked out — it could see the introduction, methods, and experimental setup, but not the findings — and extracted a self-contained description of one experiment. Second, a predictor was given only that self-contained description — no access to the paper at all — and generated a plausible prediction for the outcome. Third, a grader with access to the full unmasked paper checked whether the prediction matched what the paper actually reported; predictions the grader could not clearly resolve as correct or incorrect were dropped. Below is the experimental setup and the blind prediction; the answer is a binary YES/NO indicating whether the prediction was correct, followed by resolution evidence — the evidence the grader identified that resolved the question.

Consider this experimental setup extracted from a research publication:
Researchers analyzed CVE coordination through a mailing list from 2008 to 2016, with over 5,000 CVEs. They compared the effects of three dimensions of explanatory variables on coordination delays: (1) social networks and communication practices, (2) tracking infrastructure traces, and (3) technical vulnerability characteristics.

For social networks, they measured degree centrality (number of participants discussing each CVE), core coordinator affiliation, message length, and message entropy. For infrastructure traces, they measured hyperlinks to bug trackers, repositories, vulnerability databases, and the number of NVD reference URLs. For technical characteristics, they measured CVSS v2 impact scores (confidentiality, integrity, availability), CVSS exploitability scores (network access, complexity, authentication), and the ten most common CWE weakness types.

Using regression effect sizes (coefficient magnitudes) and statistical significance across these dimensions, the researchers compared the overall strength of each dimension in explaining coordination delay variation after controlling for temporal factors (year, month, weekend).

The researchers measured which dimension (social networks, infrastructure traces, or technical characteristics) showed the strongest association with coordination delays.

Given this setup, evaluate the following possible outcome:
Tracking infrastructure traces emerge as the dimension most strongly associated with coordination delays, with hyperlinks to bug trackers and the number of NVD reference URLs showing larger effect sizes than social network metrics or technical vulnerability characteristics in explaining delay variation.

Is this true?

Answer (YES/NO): NO